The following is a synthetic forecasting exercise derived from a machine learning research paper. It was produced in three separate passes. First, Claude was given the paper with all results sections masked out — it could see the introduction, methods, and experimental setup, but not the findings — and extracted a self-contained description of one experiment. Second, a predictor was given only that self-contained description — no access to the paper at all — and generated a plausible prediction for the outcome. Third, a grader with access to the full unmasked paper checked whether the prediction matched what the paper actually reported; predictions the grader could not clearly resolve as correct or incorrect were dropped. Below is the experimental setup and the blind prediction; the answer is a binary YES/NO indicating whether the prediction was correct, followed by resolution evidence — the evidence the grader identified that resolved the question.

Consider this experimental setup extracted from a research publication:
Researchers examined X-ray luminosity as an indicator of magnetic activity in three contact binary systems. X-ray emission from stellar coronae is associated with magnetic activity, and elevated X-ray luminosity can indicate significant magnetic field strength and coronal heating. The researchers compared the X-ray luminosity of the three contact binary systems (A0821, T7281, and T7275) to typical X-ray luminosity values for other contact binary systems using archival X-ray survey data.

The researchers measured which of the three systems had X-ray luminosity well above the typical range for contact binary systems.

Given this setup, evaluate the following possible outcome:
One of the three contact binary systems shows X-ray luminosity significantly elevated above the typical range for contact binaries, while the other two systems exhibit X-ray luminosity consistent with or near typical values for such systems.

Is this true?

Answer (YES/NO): NO